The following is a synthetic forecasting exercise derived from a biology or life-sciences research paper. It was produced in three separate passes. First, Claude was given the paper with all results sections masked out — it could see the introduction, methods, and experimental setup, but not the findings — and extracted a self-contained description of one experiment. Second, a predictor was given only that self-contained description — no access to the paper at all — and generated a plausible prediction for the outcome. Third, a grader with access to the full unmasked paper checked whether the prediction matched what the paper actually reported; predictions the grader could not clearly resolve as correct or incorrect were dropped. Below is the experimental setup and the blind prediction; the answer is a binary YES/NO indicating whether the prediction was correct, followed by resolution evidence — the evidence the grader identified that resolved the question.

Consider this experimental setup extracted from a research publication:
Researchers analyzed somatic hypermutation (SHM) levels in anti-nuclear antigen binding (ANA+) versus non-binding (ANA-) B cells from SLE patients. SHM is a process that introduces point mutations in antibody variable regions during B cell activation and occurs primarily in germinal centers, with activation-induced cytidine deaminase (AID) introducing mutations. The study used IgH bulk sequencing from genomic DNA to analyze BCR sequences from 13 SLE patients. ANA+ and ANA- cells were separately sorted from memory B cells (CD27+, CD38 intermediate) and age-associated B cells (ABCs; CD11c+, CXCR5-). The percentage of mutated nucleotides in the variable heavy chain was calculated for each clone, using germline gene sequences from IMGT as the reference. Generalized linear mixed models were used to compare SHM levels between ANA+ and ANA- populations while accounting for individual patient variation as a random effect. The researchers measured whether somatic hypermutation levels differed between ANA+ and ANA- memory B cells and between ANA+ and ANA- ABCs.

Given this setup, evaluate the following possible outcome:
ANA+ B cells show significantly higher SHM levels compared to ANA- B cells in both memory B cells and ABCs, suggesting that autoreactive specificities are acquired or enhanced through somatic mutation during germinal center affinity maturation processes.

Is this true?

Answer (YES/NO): NO